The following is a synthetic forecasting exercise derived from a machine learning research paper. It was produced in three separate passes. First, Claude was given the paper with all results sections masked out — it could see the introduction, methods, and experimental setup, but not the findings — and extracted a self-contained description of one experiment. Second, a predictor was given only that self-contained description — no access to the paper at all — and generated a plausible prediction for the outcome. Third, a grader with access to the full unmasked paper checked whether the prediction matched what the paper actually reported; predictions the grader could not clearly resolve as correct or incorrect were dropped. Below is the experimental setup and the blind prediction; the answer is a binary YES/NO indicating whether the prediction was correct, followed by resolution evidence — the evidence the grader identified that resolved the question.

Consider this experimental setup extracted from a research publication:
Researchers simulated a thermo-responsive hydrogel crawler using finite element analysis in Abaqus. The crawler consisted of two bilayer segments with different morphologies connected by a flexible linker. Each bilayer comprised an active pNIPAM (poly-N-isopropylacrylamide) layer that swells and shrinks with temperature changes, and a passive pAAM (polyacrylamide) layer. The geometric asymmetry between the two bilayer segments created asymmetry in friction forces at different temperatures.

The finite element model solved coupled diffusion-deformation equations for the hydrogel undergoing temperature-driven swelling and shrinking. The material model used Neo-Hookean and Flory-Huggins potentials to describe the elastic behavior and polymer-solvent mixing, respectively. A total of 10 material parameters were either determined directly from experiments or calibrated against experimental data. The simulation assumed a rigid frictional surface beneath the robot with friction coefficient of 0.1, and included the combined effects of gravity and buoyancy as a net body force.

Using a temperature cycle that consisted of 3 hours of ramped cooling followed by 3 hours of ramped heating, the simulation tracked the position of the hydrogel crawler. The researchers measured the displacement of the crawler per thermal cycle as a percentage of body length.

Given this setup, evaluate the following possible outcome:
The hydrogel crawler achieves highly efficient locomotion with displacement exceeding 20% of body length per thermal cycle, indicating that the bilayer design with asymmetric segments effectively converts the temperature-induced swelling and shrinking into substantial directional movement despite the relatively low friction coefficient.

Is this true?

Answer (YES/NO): NO